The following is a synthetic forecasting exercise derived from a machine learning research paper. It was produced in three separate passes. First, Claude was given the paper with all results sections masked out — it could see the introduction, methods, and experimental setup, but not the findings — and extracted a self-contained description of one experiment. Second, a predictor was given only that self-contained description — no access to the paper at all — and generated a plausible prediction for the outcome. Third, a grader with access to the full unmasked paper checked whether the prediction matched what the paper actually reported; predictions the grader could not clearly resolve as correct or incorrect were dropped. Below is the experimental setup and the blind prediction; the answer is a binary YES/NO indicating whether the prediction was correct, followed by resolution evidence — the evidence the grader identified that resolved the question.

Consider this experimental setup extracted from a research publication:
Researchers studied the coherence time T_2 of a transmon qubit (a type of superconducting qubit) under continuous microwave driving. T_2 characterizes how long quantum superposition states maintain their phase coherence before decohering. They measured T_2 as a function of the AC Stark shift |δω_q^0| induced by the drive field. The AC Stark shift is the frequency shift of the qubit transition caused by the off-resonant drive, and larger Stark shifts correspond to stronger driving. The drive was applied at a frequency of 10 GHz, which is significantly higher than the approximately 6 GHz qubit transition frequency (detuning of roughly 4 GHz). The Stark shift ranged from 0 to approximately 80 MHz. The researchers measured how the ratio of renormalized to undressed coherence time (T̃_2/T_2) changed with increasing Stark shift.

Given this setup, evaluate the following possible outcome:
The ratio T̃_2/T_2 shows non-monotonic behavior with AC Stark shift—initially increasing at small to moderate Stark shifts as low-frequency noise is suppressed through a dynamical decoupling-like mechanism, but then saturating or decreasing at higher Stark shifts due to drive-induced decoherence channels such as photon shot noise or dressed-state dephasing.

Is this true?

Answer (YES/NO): NO